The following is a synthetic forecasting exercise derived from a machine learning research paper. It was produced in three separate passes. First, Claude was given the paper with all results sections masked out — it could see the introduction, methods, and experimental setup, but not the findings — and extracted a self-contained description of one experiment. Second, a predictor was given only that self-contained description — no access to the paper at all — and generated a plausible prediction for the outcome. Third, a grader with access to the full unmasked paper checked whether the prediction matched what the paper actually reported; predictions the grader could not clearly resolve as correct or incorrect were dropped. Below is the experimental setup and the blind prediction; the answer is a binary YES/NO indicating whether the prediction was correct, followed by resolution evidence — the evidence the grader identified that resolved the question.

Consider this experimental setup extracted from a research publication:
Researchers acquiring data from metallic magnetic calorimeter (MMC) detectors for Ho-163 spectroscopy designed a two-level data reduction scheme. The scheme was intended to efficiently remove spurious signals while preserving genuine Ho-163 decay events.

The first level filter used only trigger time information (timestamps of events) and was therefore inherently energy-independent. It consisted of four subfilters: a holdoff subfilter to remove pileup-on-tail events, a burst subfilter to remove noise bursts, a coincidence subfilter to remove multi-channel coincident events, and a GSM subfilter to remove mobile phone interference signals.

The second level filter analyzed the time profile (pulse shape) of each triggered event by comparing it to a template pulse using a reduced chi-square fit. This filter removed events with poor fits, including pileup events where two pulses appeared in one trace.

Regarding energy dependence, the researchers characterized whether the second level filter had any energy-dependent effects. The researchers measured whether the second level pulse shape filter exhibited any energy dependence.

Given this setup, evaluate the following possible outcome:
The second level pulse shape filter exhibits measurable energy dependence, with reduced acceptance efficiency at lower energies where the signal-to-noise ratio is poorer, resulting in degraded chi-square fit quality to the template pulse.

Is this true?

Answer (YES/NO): NO